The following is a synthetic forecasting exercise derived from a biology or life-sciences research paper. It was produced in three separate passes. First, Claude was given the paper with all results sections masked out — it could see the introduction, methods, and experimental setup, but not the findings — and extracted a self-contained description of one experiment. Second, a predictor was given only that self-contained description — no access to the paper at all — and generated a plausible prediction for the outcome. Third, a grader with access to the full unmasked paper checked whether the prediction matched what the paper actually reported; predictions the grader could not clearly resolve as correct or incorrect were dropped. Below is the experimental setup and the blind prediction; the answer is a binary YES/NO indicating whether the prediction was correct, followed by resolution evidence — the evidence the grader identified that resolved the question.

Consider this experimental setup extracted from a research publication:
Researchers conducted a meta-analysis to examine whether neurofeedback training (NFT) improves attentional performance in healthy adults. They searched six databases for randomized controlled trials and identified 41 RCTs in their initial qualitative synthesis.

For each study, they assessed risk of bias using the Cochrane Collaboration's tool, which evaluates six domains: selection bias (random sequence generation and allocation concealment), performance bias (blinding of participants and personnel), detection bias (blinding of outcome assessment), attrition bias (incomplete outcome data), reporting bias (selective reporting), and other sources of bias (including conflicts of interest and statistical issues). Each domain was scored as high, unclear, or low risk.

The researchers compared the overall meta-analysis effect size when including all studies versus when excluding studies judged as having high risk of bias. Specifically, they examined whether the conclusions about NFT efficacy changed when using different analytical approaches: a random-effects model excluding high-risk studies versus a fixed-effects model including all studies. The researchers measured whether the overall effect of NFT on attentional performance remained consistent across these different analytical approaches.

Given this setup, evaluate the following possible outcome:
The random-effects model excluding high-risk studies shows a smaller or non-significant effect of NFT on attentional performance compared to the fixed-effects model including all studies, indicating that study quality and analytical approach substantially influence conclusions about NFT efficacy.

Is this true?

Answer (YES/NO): NO